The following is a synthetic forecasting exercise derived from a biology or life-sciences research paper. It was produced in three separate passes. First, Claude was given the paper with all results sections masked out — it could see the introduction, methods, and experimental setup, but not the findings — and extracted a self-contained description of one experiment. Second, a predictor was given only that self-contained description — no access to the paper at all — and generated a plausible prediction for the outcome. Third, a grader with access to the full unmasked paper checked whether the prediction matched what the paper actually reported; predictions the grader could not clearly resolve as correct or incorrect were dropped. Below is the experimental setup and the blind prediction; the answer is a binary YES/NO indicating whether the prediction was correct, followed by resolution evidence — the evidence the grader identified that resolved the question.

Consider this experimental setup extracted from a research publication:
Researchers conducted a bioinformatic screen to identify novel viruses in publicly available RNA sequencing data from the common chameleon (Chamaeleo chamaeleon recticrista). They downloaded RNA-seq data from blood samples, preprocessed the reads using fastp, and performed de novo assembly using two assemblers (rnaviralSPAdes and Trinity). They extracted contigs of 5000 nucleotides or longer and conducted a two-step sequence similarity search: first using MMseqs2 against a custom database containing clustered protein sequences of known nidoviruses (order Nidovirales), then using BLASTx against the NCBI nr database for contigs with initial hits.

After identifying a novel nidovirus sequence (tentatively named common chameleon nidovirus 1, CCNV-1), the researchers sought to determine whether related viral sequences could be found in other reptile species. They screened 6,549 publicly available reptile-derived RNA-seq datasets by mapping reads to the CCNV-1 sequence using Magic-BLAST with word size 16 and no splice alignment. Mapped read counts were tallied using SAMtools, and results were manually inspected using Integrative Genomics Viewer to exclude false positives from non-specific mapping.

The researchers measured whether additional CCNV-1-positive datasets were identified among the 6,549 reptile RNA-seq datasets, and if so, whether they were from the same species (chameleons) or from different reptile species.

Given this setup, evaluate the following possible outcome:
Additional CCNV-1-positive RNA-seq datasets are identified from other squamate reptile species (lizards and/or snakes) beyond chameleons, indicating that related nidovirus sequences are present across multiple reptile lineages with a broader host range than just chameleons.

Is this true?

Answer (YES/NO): NO